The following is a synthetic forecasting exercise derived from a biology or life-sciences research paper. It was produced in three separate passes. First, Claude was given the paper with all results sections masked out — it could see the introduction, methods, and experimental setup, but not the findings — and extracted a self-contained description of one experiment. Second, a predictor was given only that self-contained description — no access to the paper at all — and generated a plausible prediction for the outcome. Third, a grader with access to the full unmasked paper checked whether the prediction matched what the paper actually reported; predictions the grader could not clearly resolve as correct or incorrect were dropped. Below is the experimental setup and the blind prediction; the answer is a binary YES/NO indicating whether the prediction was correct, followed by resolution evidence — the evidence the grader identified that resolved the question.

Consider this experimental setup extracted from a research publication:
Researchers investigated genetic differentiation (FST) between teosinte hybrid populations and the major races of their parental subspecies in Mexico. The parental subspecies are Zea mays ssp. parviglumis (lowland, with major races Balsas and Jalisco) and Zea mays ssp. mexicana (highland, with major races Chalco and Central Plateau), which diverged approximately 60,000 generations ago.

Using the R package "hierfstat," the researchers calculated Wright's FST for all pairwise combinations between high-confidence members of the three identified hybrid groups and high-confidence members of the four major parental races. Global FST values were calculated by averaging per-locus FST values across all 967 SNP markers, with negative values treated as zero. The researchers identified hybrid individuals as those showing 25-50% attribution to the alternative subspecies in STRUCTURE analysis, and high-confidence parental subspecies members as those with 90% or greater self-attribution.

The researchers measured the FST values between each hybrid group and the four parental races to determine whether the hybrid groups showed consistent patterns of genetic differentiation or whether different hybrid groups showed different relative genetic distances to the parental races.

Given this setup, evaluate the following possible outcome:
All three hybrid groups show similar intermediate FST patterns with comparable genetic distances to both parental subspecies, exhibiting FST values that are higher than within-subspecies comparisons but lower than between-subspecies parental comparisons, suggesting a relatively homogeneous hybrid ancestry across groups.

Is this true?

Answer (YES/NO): NO